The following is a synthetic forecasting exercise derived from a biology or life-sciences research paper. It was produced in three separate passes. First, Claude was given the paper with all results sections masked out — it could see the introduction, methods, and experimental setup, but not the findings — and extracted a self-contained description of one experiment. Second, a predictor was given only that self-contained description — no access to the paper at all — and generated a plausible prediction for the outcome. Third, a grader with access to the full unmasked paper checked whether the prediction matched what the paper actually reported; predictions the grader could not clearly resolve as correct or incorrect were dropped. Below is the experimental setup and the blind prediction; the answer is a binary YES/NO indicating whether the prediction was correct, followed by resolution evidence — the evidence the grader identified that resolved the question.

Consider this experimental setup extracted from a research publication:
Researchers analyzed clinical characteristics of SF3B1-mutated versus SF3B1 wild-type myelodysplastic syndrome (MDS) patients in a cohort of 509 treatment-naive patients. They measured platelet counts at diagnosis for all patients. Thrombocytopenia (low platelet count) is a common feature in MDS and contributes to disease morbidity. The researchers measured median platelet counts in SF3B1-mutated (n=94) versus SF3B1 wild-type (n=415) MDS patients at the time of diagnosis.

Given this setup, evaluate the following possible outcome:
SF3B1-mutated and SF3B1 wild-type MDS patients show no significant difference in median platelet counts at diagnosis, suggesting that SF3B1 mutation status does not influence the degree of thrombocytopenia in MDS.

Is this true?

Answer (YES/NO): NO